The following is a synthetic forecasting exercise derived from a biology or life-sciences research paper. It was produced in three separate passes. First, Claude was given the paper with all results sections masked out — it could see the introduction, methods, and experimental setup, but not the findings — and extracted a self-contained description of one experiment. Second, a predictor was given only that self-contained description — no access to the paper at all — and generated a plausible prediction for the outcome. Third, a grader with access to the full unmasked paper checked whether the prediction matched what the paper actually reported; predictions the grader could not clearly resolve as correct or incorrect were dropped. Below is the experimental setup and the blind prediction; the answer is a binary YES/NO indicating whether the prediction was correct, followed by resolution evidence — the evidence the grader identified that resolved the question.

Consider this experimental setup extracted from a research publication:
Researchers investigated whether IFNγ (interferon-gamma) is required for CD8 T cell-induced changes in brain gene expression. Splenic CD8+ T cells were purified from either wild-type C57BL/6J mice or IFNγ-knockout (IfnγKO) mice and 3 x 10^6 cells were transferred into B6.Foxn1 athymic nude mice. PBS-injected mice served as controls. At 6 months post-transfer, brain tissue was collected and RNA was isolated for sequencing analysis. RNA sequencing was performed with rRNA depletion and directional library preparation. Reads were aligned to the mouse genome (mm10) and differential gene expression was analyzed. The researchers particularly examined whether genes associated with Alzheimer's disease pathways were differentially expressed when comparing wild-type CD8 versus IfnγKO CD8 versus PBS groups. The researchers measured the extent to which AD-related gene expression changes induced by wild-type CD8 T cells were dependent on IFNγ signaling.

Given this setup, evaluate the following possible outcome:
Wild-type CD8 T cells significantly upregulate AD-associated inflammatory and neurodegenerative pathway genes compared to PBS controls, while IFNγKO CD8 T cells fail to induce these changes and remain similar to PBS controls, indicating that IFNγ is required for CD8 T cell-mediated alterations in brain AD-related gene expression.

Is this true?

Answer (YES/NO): NO